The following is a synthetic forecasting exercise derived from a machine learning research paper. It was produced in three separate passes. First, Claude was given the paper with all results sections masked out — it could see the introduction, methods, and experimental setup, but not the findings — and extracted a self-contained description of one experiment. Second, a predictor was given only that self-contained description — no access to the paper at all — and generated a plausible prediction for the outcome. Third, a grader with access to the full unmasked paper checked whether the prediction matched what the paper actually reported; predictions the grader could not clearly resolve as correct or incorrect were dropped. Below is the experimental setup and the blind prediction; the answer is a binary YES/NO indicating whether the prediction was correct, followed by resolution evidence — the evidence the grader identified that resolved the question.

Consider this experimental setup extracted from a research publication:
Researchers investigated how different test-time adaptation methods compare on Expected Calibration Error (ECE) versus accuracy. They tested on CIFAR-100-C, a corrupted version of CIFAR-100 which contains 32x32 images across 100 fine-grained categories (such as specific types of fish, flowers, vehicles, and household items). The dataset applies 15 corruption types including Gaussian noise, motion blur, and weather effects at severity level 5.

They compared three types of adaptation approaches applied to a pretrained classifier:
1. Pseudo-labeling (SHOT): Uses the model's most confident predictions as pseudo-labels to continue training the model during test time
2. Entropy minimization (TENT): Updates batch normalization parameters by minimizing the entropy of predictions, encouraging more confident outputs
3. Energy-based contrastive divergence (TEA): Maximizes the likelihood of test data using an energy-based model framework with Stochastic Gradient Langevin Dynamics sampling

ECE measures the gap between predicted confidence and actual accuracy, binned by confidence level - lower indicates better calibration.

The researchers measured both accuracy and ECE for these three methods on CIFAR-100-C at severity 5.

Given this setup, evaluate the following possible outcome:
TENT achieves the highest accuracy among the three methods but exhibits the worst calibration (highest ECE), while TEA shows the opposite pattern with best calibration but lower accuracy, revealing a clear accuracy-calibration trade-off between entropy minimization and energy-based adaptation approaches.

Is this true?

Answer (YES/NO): NO